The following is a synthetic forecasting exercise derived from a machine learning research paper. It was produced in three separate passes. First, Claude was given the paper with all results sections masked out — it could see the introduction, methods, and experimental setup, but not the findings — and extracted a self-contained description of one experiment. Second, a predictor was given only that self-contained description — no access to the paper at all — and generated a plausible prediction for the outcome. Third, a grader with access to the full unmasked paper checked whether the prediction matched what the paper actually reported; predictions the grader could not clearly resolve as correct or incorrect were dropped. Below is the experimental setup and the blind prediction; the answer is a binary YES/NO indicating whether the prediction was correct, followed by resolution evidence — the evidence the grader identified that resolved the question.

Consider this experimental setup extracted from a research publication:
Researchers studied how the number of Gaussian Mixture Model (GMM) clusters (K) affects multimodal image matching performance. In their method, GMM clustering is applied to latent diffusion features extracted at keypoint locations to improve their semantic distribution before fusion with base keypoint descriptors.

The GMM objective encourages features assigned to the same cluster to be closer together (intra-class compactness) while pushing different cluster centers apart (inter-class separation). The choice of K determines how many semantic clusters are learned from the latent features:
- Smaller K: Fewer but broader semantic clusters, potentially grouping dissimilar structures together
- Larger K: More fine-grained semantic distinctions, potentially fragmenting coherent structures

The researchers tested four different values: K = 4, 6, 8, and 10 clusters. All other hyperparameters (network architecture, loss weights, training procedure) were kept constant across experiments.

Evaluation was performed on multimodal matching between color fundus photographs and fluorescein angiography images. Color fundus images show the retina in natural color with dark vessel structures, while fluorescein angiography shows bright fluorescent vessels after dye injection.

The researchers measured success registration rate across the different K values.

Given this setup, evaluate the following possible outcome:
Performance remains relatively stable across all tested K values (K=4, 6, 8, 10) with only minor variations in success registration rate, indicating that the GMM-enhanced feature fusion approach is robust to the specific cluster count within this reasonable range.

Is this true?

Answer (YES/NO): NO